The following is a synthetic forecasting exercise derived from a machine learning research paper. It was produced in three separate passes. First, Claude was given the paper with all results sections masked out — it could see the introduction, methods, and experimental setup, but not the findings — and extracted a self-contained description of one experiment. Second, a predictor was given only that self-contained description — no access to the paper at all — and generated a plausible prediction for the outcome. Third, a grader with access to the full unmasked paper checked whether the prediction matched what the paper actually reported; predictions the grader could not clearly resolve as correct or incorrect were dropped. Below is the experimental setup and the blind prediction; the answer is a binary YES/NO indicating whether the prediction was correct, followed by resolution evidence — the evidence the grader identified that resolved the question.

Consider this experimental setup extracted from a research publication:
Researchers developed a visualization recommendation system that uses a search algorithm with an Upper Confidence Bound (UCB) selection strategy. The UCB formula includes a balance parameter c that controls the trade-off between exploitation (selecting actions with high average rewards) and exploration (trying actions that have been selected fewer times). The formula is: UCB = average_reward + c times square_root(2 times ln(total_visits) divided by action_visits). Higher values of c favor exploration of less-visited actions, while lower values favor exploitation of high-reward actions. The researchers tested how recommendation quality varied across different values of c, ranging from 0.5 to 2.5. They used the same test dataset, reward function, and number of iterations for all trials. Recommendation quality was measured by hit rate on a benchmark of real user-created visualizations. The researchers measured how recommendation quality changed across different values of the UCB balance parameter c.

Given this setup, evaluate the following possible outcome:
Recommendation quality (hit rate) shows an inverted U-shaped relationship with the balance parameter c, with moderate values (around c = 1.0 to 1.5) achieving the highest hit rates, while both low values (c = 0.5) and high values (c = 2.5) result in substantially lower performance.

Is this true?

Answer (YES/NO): NO